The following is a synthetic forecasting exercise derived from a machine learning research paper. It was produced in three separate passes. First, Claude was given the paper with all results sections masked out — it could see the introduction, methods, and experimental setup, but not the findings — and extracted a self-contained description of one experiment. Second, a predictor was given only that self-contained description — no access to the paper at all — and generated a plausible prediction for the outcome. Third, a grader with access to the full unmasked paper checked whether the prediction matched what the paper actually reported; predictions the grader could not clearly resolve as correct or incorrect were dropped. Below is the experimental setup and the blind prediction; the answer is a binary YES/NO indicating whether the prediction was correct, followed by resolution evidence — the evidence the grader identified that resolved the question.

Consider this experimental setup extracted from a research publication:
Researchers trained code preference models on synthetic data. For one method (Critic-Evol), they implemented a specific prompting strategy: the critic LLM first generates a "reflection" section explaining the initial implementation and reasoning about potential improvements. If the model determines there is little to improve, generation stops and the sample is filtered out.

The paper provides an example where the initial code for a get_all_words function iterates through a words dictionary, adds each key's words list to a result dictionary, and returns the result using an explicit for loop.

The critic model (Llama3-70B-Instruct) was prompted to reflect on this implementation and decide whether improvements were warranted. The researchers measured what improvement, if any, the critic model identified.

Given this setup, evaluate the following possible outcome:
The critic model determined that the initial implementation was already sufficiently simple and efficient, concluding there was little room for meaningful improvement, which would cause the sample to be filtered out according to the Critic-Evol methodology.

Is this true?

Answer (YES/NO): NO